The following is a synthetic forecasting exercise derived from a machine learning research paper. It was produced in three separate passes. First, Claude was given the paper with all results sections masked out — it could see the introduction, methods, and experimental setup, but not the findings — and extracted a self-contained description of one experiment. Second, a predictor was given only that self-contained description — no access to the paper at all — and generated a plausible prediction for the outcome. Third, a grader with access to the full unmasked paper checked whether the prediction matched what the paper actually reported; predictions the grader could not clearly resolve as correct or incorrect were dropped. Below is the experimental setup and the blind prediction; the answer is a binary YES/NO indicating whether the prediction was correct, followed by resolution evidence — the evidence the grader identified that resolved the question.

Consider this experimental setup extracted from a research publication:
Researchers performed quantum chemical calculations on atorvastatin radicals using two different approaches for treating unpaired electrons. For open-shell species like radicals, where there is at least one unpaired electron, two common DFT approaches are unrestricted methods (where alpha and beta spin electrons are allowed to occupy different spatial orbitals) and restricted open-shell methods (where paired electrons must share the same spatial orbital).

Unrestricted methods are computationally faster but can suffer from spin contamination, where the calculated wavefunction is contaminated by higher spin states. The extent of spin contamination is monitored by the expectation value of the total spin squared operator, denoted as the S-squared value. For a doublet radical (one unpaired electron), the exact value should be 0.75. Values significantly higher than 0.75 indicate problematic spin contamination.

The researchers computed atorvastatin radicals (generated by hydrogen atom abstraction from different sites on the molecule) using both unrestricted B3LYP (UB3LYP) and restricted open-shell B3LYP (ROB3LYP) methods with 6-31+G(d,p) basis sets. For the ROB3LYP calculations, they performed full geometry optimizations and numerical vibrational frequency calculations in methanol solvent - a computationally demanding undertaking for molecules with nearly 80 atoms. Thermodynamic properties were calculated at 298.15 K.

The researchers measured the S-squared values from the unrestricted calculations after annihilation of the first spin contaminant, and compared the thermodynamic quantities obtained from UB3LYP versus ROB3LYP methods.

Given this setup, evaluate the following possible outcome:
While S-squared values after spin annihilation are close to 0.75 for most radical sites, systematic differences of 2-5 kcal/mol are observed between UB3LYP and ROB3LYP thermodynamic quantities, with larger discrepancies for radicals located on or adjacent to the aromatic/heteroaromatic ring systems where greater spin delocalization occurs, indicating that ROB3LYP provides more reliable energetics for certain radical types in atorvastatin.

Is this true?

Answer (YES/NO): NO